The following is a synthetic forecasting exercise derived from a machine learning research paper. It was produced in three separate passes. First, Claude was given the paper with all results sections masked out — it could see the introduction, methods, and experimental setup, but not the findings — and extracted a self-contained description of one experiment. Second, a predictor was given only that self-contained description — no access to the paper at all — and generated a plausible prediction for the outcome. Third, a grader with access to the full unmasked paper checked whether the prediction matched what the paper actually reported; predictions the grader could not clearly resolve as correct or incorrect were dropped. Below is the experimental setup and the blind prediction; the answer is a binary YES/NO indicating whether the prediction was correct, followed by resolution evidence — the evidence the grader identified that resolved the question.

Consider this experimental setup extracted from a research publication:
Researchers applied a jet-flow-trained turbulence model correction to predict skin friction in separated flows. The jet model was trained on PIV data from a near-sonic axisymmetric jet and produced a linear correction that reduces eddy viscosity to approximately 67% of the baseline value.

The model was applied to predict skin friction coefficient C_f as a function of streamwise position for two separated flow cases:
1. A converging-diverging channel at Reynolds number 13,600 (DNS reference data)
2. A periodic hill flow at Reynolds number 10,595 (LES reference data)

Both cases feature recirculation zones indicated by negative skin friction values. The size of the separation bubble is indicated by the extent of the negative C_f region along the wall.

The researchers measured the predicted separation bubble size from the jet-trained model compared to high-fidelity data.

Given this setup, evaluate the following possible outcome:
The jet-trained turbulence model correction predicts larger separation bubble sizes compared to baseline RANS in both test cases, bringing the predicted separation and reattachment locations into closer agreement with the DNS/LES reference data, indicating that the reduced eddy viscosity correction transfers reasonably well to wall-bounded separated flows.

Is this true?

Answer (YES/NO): NO